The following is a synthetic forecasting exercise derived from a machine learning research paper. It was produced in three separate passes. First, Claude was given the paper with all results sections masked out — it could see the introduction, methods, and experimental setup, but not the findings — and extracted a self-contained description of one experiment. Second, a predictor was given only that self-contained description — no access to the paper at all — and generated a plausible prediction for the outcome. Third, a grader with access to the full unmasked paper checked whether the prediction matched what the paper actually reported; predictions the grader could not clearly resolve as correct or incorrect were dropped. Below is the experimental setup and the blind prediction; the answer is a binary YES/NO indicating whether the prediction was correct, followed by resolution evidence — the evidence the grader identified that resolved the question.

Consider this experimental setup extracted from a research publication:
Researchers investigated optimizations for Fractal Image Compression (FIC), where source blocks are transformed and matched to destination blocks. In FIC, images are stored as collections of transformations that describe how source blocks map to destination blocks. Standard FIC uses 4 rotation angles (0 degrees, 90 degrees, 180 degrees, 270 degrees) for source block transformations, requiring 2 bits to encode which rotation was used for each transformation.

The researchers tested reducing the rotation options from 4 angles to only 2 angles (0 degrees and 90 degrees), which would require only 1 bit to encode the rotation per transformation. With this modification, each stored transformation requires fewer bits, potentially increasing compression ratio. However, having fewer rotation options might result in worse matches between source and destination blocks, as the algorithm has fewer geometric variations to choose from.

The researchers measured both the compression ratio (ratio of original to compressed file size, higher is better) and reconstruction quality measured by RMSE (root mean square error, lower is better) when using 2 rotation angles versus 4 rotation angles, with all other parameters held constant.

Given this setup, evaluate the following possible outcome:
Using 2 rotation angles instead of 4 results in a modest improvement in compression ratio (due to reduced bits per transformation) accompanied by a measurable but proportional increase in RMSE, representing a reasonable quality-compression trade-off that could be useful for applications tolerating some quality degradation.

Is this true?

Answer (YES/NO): NO